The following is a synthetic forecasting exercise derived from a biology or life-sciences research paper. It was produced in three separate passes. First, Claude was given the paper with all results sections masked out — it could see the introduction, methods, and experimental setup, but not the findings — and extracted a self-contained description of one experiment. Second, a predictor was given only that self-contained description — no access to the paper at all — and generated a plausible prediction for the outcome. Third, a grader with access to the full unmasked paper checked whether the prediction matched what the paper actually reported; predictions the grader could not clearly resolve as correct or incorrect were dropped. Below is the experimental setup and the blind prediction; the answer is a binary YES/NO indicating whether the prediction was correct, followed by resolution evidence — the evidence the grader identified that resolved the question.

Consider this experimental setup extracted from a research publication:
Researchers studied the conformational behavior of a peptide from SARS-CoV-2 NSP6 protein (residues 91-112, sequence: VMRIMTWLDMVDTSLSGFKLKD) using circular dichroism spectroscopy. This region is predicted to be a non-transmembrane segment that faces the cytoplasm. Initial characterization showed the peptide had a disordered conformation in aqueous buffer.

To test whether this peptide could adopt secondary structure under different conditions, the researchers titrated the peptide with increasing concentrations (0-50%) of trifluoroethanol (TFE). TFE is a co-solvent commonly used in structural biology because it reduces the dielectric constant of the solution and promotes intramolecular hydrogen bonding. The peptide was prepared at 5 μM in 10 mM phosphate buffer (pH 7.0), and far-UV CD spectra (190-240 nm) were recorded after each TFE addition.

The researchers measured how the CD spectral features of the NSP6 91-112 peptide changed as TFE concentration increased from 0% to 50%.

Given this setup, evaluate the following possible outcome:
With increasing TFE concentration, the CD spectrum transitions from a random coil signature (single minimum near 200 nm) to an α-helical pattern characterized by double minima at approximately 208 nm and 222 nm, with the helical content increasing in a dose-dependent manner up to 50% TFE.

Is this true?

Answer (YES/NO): YES